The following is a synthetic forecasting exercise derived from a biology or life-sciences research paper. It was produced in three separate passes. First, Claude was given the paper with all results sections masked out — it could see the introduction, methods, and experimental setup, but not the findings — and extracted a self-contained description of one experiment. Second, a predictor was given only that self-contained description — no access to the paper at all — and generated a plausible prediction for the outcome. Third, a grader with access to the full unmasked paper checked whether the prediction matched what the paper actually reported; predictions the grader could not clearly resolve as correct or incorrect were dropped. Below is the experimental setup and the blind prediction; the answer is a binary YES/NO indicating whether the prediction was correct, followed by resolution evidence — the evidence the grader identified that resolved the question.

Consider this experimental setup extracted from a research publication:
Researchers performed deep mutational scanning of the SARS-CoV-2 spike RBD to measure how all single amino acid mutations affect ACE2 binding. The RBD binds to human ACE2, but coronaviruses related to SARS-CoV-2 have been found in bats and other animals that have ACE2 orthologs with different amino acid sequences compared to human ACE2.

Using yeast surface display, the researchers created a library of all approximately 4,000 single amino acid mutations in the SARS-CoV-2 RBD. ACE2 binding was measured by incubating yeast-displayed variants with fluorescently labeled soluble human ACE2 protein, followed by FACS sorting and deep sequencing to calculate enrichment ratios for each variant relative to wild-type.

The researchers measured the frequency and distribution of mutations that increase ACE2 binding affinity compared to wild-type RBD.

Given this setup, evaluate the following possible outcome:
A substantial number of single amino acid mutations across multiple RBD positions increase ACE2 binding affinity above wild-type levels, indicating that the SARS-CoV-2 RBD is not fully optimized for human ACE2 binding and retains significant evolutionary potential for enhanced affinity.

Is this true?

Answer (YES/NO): YES